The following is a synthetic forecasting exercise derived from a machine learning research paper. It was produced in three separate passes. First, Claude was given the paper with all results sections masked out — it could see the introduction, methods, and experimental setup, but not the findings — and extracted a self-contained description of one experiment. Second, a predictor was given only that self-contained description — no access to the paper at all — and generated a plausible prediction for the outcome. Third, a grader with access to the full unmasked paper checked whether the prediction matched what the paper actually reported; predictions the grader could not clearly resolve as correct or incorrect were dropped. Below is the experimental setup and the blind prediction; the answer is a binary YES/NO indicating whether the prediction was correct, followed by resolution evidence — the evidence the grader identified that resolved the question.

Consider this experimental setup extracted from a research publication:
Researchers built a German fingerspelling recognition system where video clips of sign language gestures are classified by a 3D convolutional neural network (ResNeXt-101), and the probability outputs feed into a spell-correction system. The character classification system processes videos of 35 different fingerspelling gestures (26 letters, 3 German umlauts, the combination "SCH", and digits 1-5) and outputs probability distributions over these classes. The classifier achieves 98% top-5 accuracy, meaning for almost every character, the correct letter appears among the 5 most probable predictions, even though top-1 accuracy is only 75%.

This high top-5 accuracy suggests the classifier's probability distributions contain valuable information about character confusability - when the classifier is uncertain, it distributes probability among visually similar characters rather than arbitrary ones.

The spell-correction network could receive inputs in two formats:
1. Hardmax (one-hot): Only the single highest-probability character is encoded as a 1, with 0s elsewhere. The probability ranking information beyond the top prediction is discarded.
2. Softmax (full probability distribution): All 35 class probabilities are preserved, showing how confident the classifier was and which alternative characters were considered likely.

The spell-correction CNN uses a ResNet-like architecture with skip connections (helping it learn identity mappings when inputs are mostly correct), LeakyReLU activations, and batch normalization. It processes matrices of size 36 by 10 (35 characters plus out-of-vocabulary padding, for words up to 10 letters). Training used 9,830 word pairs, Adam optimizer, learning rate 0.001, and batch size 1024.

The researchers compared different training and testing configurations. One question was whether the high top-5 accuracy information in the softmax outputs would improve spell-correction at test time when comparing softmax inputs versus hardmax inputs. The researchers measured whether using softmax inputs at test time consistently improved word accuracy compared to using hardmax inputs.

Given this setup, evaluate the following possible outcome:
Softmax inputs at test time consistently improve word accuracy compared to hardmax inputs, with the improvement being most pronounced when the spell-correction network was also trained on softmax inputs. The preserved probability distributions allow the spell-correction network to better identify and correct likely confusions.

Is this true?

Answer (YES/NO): NO